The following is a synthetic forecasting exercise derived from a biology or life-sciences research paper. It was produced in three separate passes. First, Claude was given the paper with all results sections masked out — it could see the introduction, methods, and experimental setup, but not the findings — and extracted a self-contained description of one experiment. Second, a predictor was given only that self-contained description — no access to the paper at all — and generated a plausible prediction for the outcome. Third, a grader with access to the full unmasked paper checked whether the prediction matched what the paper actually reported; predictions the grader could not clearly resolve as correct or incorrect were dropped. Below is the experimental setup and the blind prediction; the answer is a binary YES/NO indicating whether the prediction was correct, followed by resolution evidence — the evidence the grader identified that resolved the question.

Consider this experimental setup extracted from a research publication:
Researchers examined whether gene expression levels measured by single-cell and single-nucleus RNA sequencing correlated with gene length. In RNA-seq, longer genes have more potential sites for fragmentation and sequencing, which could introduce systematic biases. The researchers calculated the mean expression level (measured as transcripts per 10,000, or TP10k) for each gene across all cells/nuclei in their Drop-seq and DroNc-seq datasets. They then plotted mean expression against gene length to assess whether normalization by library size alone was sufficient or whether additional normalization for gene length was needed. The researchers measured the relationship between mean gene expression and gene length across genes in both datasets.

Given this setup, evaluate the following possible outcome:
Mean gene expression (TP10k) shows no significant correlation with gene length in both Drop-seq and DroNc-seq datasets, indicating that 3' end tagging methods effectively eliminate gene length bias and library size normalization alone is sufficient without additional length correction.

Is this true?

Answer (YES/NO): NO